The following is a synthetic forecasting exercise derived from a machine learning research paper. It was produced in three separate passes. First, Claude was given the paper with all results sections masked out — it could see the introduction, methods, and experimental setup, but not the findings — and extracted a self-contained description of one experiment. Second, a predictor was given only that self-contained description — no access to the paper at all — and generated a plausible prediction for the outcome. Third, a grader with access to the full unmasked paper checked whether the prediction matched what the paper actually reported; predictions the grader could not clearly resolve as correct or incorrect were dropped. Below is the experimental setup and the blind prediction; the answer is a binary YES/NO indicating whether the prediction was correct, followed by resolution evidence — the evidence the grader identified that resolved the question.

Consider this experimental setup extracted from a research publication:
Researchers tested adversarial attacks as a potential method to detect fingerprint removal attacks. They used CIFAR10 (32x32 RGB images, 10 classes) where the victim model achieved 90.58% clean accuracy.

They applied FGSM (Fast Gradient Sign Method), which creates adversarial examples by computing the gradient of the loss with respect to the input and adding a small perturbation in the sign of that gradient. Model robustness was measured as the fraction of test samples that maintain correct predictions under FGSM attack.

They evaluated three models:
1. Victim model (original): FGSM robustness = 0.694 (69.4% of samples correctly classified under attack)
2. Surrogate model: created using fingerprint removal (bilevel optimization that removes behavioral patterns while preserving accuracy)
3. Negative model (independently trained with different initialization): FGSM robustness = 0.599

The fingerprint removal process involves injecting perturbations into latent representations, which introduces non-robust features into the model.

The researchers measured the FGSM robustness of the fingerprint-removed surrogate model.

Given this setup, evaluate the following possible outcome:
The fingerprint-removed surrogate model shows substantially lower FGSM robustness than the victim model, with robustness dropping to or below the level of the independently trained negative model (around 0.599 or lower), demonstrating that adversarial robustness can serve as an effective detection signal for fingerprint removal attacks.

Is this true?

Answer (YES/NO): NO